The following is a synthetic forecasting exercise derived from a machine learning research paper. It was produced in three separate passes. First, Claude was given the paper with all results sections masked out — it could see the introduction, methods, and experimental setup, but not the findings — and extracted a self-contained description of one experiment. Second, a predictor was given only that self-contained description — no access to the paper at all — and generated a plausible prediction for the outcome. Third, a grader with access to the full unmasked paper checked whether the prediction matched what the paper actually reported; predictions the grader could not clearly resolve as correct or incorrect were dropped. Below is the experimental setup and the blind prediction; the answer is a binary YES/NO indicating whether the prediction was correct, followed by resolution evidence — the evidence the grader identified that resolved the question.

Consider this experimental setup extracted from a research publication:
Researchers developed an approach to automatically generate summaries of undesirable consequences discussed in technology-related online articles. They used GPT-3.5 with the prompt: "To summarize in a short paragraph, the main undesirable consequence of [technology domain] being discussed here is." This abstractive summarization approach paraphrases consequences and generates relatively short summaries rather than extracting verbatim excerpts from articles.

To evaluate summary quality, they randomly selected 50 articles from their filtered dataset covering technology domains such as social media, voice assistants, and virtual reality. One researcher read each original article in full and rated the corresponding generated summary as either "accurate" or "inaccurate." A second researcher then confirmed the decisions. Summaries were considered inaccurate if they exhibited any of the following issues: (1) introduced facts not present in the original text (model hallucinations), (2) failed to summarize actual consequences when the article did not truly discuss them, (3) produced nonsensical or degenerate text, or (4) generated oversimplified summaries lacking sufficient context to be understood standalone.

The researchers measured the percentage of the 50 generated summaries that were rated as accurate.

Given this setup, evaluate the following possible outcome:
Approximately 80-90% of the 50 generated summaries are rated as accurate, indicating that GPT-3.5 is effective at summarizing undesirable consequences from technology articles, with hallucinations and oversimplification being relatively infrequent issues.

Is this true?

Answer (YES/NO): YES